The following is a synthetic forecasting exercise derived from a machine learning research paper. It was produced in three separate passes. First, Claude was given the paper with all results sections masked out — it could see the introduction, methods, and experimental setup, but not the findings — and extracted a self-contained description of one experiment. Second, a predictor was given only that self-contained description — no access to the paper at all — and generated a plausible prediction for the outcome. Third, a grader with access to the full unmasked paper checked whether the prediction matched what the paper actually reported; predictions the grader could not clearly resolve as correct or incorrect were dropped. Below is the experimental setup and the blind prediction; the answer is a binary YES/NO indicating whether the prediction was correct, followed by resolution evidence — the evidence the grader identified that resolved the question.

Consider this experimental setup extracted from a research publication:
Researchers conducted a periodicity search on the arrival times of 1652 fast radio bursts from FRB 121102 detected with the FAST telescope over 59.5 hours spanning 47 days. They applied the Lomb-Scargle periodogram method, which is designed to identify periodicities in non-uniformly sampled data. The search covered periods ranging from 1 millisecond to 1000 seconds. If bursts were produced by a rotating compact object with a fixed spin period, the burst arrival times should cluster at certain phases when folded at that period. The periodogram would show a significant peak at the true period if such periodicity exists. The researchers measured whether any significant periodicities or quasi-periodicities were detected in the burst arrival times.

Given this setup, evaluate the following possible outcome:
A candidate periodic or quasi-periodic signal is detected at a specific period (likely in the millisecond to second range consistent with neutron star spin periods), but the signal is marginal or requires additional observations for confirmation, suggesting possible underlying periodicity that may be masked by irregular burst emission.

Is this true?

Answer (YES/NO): NO